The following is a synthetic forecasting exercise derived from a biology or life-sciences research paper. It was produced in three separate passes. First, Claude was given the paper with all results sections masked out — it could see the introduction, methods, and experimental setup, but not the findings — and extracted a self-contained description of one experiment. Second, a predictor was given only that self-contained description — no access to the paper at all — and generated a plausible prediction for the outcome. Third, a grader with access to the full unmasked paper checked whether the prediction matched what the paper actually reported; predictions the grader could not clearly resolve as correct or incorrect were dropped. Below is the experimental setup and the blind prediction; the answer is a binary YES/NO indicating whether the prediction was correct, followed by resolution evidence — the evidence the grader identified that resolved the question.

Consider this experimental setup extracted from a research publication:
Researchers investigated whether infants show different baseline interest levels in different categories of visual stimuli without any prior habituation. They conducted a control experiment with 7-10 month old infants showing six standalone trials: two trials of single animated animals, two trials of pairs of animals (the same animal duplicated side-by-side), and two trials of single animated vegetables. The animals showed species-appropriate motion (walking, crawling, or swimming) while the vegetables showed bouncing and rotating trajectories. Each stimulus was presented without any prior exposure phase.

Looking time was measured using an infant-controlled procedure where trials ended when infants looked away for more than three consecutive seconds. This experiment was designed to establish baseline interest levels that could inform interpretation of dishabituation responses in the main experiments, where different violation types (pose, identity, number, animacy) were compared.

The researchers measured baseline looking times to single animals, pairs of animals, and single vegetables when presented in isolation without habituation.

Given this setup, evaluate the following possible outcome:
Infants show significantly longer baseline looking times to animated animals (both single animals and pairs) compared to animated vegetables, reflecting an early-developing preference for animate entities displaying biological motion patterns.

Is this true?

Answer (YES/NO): NO